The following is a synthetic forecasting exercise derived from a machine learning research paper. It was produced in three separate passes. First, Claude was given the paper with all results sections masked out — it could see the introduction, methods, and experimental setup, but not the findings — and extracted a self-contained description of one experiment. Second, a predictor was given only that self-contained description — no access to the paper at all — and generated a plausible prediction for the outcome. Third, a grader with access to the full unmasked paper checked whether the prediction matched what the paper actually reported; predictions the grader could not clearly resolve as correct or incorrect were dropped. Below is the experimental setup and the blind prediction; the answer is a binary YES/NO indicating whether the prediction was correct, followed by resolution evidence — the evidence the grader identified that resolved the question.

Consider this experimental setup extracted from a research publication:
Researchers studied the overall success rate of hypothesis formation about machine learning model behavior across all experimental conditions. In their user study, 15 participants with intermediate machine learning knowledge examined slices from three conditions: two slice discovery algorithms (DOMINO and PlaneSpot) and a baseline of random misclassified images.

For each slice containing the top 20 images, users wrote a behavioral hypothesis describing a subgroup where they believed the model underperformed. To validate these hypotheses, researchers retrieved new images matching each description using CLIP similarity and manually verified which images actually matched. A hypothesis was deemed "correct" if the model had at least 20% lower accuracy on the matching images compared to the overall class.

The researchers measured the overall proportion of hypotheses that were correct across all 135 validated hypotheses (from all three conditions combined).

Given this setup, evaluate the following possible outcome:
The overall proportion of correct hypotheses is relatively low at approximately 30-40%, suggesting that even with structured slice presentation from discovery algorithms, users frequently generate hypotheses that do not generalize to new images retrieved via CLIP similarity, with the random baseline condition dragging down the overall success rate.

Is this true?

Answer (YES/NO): NO